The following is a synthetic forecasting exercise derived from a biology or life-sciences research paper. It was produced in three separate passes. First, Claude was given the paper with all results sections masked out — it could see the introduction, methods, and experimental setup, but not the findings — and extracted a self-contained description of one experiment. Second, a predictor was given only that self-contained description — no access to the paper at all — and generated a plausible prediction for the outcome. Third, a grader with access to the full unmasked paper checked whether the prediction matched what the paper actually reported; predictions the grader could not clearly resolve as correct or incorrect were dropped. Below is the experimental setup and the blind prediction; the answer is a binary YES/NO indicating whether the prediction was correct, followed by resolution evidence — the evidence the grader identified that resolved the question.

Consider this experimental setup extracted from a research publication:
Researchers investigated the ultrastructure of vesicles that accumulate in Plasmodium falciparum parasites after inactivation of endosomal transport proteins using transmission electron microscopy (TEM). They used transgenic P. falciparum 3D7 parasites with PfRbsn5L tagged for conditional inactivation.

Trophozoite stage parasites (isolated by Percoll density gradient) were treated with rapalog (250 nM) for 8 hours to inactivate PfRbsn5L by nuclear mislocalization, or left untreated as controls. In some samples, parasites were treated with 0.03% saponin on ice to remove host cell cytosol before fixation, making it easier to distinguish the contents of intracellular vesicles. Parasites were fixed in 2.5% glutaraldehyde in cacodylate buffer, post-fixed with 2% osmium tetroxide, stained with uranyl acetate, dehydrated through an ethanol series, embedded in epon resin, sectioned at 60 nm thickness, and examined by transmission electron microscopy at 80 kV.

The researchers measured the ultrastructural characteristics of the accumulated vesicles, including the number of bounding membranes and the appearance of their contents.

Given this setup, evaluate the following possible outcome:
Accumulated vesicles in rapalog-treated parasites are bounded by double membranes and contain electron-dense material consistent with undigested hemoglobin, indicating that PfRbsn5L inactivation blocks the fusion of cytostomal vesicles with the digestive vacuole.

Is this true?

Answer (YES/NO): YES